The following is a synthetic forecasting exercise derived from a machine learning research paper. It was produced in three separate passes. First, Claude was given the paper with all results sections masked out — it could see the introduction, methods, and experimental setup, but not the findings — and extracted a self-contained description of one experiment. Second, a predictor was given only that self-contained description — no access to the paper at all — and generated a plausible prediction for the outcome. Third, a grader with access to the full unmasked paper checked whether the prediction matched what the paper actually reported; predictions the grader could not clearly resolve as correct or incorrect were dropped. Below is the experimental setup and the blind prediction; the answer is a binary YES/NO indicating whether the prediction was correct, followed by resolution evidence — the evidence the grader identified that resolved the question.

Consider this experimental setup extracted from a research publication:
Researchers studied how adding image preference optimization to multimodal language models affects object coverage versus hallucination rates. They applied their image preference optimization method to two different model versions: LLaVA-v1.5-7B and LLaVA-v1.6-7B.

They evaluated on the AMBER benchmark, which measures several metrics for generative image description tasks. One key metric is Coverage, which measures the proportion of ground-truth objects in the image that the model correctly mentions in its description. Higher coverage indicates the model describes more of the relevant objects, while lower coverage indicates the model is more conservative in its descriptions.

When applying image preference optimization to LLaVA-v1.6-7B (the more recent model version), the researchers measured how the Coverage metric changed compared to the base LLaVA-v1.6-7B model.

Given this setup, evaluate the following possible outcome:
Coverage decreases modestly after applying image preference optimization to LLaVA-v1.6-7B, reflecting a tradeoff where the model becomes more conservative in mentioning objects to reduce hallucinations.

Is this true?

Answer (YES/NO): YES